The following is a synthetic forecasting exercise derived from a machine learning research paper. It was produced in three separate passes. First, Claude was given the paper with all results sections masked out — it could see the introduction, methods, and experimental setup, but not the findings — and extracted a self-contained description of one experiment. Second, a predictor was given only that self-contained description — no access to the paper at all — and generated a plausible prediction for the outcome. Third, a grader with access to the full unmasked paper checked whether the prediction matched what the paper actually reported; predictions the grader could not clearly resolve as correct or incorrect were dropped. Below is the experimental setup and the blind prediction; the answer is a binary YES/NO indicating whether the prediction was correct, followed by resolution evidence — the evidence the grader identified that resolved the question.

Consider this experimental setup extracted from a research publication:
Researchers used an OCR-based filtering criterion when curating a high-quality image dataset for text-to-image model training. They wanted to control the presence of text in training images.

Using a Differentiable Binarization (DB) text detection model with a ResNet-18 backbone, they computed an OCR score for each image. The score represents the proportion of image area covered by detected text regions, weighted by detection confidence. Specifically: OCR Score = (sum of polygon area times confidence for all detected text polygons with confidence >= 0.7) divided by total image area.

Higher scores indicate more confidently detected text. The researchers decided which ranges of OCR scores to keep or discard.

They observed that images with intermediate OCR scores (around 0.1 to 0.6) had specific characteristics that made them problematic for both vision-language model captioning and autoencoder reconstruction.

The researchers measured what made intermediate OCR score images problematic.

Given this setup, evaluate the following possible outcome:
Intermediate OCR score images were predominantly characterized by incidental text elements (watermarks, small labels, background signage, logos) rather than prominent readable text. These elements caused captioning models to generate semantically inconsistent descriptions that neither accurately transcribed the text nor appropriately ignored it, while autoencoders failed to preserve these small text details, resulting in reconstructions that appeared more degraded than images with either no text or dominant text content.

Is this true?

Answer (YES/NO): NO